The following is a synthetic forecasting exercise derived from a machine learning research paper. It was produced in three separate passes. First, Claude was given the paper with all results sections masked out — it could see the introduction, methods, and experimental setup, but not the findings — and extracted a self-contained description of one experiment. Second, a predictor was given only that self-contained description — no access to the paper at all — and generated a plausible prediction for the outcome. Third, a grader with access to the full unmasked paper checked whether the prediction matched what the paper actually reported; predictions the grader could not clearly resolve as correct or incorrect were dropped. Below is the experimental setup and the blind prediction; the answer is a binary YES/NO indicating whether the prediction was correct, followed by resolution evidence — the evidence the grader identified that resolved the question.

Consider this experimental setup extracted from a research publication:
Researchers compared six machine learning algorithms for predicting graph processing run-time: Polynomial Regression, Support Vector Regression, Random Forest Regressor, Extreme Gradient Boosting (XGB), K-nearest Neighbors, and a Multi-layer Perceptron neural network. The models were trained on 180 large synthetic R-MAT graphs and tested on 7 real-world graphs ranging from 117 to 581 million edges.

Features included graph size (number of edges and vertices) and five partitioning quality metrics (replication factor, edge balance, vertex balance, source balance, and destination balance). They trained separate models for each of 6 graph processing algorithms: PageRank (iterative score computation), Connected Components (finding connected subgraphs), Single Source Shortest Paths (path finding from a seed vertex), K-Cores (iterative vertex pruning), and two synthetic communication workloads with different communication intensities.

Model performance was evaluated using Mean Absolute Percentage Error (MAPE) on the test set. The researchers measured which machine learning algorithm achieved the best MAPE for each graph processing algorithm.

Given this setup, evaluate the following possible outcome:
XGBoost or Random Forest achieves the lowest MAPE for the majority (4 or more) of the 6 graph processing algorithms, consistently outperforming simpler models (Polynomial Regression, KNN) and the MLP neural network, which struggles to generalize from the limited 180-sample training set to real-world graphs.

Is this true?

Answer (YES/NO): NO